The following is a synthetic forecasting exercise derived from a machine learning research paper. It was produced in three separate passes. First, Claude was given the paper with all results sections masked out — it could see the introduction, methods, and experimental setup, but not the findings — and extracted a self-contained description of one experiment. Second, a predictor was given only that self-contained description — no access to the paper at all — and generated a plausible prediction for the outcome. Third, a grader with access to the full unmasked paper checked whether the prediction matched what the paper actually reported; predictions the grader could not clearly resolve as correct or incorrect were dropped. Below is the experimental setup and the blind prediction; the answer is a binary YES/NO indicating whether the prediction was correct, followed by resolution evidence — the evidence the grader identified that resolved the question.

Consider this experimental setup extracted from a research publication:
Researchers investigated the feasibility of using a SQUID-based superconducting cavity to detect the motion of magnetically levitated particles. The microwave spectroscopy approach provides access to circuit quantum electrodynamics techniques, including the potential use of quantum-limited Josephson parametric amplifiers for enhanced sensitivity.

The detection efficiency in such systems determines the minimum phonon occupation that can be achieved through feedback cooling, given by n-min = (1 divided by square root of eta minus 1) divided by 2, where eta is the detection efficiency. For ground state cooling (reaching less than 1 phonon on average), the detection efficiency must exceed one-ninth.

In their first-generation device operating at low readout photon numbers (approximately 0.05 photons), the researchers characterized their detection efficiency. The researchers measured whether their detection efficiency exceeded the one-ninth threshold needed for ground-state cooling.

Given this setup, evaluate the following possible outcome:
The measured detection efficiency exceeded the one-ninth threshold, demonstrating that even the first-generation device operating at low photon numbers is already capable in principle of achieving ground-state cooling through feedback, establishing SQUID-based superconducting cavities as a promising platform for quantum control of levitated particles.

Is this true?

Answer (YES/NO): NO